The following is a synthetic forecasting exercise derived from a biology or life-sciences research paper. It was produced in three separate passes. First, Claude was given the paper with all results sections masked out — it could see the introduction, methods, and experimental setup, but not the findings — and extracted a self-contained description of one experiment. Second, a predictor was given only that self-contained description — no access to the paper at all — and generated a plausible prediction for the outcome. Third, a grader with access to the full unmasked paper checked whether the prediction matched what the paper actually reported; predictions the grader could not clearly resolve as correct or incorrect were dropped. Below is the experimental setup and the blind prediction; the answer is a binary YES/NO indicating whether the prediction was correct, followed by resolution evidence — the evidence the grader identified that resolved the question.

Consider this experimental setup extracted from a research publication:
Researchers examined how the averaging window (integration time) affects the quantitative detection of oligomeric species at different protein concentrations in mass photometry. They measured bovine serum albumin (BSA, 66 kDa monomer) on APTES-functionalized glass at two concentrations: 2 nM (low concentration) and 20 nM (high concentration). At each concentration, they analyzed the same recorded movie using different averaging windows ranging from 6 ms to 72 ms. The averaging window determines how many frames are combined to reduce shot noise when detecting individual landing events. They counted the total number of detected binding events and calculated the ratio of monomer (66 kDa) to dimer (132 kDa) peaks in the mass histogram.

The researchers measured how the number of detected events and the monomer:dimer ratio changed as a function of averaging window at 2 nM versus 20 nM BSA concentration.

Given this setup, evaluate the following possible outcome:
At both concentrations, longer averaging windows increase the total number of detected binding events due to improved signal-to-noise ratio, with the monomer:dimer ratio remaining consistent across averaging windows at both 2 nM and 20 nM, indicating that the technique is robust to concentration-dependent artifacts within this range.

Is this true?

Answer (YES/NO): NO